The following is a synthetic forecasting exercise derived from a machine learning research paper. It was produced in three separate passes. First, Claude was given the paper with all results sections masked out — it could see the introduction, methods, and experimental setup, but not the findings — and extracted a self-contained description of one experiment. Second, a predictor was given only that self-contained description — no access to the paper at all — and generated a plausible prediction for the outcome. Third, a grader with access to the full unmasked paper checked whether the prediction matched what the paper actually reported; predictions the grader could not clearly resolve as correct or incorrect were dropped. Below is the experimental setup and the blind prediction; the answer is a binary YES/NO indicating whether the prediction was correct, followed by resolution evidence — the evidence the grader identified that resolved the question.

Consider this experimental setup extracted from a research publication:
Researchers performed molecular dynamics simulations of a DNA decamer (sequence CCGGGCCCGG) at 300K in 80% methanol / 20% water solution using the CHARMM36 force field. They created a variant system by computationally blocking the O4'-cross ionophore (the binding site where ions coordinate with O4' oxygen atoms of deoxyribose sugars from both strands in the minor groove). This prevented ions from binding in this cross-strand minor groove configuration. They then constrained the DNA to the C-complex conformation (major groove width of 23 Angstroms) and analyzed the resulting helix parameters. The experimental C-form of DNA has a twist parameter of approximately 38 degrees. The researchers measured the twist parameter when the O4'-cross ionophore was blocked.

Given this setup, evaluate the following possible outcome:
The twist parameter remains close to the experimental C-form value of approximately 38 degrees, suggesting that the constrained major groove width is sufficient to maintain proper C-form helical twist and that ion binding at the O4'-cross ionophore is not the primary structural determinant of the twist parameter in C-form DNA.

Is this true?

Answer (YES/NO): NO